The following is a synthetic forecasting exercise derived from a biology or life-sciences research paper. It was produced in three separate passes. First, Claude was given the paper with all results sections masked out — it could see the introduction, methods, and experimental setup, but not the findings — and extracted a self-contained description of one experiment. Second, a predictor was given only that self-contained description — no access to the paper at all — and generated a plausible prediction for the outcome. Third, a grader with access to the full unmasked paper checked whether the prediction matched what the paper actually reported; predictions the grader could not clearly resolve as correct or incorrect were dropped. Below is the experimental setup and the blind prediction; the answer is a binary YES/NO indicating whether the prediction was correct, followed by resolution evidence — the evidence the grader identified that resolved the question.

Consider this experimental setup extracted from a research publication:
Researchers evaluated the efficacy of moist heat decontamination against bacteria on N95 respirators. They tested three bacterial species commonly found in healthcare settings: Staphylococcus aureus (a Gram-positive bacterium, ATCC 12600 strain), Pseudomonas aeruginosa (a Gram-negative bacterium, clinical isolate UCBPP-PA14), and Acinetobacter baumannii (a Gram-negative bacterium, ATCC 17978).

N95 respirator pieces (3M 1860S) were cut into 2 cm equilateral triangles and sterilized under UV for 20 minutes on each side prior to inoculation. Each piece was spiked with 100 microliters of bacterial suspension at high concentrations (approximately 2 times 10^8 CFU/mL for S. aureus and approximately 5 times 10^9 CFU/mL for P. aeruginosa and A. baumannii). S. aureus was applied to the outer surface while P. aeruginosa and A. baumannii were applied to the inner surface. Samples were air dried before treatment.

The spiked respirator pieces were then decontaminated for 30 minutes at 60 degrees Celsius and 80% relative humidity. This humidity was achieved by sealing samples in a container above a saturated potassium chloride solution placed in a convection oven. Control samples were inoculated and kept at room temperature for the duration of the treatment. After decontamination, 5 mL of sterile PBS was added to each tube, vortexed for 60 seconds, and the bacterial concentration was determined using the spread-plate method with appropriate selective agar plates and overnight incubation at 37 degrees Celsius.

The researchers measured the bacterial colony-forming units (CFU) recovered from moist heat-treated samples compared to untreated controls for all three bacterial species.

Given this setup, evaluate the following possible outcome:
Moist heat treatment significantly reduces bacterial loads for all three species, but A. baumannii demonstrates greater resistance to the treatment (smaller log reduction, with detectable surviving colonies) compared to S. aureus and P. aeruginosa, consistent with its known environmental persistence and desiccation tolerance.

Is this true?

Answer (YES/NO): NO